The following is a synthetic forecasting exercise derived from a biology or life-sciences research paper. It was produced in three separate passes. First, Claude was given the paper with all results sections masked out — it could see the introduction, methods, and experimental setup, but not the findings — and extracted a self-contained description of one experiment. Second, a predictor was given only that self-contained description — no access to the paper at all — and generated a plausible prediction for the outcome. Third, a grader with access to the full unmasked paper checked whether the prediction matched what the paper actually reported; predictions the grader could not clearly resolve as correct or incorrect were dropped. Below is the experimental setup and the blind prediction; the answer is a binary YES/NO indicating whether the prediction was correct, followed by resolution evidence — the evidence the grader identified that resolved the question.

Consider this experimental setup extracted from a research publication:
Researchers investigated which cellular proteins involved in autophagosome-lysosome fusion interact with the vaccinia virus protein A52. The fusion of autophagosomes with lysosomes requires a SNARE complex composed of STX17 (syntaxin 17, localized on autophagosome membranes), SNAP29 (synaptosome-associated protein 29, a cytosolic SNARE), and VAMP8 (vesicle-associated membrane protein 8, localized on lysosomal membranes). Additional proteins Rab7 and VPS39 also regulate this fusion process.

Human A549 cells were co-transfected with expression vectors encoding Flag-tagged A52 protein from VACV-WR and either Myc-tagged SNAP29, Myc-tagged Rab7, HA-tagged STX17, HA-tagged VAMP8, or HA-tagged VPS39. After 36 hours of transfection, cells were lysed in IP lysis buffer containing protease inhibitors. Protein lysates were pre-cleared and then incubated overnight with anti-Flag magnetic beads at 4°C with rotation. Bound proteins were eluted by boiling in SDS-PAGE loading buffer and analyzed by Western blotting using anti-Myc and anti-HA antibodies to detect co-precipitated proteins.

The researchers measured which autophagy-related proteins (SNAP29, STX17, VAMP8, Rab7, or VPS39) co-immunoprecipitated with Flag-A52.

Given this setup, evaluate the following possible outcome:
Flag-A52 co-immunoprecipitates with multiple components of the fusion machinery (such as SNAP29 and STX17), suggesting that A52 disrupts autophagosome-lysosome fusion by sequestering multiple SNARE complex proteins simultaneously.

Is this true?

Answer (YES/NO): NO